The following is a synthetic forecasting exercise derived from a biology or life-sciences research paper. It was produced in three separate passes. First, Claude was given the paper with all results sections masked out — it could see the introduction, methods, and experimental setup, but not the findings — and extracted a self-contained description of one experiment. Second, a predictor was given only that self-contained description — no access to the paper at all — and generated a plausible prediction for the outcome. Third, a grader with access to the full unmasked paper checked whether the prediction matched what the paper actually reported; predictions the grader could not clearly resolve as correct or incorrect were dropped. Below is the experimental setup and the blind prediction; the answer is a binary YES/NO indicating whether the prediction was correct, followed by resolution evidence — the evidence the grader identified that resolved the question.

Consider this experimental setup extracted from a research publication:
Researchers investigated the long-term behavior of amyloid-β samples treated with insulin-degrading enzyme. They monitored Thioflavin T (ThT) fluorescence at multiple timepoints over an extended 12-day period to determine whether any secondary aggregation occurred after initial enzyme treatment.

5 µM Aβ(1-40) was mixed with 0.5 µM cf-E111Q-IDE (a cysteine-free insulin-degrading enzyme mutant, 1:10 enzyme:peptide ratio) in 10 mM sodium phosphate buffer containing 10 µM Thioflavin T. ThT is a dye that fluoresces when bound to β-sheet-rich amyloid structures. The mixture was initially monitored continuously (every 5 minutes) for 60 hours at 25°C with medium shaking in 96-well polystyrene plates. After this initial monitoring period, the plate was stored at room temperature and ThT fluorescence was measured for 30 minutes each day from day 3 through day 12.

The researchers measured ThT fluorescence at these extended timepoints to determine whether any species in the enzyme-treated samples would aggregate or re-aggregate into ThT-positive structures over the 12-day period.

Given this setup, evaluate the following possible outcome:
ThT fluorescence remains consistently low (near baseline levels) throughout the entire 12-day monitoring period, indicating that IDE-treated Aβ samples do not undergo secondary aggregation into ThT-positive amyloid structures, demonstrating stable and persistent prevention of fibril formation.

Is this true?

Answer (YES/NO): YES